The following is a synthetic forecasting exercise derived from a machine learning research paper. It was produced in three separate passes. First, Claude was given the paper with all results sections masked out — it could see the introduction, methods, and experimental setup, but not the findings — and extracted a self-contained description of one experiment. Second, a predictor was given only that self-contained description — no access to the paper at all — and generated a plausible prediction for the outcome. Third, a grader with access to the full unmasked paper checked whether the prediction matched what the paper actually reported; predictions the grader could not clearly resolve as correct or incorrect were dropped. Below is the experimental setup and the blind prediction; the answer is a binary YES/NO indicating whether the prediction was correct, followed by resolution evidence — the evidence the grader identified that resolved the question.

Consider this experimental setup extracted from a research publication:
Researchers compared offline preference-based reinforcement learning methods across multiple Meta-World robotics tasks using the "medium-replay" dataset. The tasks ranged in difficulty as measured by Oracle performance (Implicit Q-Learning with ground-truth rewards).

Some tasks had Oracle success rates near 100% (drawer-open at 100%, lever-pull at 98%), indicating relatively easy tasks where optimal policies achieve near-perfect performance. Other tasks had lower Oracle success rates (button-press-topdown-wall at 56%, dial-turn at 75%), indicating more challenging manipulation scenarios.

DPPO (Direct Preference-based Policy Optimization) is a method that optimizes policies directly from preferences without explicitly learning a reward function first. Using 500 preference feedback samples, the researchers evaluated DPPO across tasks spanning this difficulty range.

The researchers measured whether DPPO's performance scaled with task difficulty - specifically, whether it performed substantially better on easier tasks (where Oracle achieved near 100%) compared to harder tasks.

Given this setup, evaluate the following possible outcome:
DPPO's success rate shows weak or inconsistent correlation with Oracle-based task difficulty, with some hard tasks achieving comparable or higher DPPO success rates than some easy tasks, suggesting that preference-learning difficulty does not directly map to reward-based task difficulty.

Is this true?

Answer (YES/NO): YES